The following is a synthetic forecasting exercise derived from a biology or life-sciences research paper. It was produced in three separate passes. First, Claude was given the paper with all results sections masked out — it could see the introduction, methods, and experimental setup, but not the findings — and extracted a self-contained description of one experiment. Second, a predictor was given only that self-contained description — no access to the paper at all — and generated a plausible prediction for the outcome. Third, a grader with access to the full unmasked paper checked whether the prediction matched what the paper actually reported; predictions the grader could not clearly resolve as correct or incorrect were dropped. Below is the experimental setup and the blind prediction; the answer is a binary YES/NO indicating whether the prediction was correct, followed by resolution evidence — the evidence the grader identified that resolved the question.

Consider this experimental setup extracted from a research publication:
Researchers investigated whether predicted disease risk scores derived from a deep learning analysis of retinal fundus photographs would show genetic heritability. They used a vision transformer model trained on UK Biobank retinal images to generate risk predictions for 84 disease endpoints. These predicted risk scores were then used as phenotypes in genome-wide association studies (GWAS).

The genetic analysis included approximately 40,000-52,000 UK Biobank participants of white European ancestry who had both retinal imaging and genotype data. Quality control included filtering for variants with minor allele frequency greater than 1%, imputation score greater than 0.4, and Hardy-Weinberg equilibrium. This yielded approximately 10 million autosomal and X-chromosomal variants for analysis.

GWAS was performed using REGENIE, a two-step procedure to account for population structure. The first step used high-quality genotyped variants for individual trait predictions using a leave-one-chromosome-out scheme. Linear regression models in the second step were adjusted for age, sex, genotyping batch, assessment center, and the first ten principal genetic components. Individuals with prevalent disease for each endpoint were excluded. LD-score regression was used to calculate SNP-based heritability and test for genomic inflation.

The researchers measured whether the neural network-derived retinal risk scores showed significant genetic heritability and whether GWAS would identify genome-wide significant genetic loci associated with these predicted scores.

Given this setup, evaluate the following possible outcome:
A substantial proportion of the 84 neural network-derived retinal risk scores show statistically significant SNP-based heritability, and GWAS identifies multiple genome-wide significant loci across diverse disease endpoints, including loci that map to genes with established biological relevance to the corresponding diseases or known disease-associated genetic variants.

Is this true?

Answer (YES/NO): YES